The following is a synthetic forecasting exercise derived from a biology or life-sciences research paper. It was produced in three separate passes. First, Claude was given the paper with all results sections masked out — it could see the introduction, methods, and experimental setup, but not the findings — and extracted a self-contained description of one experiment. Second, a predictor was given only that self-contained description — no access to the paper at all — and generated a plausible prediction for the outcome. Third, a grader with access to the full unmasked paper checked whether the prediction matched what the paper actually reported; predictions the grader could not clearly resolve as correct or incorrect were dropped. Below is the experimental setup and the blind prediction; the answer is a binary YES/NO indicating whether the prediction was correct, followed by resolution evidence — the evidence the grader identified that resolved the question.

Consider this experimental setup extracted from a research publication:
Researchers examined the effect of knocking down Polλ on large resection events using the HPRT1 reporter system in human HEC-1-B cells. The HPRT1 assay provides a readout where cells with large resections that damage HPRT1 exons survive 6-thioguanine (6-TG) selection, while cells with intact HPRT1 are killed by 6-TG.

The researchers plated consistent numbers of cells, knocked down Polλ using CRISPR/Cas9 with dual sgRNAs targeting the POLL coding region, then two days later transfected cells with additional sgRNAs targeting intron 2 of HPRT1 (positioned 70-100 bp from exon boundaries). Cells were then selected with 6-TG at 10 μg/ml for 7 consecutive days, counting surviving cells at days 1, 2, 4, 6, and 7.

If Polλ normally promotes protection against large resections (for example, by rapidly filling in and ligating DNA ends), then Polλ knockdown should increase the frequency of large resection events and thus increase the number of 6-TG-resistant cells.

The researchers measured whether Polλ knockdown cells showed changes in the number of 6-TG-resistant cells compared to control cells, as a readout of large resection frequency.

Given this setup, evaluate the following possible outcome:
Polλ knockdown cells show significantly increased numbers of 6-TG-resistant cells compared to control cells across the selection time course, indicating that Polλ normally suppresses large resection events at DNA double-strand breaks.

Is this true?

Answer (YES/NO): YES